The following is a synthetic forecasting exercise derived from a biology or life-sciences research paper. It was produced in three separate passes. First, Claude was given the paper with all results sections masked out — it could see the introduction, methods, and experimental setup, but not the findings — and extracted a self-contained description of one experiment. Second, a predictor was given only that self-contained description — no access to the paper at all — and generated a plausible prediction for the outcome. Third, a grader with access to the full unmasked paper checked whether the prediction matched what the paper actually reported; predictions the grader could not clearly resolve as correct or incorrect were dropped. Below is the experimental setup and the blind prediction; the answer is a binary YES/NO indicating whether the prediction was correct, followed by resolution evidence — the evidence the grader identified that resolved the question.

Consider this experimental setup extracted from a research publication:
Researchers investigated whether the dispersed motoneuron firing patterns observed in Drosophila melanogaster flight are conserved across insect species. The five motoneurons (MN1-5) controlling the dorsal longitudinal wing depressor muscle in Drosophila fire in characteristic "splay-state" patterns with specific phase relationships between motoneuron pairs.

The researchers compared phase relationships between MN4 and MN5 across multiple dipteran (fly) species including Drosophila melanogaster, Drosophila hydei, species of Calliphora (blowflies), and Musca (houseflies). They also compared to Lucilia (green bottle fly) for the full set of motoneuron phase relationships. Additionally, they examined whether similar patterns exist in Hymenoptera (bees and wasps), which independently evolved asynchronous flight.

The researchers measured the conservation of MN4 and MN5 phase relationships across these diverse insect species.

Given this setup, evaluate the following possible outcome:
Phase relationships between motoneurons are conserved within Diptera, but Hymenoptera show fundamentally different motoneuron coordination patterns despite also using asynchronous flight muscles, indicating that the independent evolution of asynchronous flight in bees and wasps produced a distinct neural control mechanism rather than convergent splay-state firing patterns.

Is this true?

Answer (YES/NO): NO